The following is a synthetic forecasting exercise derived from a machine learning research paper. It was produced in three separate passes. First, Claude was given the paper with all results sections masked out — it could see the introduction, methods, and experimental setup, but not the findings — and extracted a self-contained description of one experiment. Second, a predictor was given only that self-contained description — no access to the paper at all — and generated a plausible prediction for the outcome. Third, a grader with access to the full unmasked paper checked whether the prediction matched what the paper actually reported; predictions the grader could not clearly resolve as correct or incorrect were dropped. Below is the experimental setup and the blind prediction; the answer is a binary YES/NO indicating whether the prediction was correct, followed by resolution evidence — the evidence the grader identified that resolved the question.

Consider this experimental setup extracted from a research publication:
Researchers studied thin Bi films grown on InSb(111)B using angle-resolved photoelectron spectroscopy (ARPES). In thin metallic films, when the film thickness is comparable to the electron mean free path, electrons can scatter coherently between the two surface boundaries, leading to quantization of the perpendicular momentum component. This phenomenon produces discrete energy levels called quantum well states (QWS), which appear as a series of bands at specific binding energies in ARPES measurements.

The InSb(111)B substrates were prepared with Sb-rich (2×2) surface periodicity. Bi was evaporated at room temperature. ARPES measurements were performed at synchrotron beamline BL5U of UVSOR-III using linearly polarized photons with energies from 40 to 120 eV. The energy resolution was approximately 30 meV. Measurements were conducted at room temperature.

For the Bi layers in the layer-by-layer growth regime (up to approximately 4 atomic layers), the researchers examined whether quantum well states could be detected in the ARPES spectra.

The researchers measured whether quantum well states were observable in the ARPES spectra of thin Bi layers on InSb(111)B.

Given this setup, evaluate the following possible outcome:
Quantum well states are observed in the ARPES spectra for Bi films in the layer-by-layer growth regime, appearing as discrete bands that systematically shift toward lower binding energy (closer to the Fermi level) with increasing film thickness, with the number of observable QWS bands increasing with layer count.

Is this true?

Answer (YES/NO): YES